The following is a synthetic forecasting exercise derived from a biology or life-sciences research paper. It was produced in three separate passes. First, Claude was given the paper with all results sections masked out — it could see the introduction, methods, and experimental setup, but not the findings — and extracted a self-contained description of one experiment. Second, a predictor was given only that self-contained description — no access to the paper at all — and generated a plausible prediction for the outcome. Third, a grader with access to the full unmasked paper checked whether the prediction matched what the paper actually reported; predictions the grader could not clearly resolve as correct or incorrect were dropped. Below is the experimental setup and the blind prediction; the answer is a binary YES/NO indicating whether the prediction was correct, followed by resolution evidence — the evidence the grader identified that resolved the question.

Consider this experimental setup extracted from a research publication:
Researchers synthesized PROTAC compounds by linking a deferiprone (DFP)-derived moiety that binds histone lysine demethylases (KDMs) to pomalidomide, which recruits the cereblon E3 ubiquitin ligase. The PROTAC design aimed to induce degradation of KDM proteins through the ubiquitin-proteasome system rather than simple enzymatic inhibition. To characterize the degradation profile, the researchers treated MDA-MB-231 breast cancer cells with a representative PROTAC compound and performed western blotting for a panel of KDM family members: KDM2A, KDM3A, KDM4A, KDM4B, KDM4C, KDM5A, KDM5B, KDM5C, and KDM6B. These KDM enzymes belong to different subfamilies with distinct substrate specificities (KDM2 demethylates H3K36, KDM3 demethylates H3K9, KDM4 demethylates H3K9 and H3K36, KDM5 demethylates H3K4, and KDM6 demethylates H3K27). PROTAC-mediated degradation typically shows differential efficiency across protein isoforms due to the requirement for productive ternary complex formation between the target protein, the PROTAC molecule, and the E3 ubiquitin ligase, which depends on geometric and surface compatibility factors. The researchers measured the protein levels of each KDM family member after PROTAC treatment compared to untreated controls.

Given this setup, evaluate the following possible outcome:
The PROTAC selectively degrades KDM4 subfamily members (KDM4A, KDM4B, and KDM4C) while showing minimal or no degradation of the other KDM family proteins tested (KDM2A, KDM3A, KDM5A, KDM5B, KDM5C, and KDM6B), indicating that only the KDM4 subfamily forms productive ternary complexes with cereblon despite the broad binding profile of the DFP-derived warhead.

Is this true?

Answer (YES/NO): NO